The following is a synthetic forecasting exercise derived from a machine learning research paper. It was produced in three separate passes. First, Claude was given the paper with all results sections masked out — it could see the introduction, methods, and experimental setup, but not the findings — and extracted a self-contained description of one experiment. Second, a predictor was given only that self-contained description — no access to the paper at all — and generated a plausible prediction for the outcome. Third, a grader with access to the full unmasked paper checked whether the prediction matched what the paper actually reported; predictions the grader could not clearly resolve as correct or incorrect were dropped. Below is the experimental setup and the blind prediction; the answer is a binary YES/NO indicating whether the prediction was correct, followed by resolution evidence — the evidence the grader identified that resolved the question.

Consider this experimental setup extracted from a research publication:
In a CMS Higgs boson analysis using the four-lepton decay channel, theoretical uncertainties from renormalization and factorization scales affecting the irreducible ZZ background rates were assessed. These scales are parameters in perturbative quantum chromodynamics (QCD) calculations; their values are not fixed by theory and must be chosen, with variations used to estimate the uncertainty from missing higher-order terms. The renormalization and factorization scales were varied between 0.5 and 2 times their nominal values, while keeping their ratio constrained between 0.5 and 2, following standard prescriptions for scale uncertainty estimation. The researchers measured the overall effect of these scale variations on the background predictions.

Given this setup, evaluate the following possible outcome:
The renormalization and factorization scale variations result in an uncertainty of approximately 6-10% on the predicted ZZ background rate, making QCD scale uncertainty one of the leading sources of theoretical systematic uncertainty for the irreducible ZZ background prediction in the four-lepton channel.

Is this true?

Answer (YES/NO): NO